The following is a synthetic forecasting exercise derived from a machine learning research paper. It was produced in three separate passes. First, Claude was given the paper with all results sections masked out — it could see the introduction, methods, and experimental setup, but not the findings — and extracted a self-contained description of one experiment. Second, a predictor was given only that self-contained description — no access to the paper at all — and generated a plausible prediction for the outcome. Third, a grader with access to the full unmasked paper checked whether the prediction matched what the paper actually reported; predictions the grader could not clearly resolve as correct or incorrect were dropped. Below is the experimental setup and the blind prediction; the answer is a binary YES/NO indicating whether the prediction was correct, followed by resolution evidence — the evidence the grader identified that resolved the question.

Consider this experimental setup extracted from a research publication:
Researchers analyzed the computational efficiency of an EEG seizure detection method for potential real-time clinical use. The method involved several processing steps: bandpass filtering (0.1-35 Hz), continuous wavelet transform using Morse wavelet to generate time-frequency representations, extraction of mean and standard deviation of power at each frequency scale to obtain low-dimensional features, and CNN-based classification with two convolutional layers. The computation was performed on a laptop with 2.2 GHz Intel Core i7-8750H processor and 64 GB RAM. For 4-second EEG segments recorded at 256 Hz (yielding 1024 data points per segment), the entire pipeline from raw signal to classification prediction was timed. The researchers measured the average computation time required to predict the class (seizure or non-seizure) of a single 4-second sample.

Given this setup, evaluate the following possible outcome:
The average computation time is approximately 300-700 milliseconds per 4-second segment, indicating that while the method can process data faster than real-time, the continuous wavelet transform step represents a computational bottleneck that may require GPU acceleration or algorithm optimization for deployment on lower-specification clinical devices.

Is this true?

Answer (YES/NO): NO